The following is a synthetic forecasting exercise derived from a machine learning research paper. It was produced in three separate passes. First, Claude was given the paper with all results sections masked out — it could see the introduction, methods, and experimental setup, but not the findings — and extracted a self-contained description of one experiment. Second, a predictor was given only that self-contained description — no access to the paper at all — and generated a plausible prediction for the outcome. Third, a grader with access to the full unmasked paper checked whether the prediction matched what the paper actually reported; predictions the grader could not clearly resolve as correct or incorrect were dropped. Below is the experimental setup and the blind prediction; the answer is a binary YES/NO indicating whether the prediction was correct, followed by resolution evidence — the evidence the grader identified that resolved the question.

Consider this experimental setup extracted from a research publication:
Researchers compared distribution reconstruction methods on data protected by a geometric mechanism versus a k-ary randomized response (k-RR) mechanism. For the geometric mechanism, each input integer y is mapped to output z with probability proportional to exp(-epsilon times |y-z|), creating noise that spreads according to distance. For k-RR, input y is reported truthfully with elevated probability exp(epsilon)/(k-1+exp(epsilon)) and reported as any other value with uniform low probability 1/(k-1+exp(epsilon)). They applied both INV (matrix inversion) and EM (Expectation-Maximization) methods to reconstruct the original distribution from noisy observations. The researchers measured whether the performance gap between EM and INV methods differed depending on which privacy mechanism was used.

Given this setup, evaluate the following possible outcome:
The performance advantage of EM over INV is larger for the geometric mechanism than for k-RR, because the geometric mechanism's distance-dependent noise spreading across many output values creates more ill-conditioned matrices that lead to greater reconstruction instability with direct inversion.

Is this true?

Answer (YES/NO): YES